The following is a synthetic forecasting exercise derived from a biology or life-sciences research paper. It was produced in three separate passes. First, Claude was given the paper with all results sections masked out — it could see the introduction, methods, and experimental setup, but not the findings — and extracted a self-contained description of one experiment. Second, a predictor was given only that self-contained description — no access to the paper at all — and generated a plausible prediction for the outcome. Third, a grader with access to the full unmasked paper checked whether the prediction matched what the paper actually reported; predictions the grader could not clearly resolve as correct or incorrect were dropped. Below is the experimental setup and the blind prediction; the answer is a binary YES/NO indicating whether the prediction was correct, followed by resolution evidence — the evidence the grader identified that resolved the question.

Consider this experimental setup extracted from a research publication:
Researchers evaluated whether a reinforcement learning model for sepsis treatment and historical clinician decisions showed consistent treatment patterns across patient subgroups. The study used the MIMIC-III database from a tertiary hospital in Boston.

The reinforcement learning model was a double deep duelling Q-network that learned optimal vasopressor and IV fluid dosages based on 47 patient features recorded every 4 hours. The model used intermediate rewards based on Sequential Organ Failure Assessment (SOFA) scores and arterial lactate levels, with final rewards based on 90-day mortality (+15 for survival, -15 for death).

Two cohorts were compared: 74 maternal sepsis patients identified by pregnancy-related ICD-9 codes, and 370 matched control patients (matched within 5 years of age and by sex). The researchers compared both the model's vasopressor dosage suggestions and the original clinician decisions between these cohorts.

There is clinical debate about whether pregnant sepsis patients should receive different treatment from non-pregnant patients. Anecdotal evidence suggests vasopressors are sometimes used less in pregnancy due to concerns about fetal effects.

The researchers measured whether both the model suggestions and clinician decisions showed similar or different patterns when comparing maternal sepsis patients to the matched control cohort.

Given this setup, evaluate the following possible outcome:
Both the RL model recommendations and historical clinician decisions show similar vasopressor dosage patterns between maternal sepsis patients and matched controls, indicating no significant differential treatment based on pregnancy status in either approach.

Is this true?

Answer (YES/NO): YES